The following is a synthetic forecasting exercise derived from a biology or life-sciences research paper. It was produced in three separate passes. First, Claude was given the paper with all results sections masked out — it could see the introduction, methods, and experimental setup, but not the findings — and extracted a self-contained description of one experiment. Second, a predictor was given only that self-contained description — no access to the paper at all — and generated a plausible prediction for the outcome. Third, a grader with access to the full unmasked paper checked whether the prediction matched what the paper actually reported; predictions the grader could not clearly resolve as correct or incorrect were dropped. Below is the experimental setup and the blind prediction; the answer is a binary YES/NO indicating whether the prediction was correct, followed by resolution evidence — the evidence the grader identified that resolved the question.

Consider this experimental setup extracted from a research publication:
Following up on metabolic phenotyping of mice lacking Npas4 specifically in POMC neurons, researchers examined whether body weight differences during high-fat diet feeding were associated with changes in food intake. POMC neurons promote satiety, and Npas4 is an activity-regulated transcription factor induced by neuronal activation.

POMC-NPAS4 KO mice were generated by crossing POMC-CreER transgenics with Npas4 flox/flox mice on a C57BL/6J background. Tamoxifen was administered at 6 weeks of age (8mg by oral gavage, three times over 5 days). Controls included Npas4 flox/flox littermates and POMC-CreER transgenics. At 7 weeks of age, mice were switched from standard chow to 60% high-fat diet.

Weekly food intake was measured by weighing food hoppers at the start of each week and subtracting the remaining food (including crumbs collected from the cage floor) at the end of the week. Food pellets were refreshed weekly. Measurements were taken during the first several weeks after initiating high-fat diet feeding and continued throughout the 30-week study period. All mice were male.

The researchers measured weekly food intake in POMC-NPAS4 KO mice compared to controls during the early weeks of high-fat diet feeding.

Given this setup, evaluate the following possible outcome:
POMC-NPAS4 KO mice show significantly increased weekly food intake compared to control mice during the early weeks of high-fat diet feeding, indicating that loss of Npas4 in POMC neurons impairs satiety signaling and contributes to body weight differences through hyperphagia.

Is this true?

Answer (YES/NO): NO